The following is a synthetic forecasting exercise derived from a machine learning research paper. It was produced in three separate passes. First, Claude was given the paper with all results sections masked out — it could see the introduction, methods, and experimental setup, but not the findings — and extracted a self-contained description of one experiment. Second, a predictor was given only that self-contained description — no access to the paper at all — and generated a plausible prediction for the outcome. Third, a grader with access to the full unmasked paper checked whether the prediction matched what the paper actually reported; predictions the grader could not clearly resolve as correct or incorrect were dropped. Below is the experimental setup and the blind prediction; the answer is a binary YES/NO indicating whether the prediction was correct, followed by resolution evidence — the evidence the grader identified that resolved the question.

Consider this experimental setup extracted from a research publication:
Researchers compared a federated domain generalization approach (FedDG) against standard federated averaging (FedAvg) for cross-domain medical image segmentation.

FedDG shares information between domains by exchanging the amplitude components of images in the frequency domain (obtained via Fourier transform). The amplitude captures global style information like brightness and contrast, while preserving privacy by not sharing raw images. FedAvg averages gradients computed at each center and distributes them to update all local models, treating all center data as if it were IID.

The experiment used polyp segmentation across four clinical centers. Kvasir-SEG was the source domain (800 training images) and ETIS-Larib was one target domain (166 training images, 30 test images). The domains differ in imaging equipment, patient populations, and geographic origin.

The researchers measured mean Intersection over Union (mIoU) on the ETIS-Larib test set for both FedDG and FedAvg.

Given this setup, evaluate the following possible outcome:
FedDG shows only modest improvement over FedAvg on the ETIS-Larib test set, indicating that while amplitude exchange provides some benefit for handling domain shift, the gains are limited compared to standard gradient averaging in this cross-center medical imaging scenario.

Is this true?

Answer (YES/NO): NO